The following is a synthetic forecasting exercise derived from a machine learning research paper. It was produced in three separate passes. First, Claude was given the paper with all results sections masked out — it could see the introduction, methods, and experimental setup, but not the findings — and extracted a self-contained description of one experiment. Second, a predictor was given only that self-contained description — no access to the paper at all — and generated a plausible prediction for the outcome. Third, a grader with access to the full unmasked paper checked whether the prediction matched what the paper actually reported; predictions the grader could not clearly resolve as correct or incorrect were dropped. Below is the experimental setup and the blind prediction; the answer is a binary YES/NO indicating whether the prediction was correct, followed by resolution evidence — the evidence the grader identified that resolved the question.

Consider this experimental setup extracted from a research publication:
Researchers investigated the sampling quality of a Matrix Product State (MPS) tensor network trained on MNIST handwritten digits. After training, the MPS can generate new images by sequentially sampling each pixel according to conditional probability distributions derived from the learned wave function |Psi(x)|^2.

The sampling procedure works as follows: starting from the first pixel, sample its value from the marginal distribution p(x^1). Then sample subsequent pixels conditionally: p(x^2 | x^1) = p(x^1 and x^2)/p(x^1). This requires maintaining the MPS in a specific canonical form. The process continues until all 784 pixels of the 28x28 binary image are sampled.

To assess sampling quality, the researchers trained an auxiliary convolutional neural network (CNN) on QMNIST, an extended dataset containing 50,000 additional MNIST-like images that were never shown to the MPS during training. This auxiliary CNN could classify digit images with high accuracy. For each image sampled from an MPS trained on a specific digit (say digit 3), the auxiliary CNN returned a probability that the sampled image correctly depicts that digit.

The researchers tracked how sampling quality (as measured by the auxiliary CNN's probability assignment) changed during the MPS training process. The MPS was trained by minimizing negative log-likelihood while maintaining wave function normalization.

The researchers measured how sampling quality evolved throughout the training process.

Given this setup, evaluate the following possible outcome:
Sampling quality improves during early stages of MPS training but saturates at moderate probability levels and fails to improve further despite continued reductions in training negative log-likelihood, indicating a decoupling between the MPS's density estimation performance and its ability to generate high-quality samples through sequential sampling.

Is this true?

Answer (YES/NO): NO